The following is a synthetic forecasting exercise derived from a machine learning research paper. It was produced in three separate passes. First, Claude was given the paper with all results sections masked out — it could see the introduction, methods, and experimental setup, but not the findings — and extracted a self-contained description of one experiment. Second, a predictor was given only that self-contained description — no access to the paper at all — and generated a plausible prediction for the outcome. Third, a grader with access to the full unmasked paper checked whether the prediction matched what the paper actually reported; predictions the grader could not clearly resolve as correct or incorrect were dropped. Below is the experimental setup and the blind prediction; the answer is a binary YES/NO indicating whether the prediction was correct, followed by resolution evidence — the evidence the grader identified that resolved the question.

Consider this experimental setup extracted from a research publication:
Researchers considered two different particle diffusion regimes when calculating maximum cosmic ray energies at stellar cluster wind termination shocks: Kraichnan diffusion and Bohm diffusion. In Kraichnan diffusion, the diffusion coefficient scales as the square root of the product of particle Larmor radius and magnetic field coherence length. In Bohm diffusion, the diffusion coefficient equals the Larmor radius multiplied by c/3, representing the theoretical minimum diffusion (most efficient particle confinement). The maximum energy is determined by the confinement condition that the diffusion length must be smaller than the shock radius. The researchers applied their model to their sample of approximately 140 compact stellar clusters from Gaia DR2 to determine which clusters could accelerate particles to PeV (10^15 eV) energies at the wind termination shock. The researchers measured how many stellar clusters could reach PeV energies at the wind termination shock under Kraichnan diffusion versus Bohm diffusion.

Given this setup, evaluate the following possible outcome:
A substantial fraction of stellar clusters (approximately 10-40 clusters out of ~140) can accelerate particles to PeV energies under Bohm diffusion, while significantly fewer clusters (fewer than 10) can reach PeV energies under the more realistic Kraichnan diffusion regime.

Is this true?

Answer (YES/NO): NO